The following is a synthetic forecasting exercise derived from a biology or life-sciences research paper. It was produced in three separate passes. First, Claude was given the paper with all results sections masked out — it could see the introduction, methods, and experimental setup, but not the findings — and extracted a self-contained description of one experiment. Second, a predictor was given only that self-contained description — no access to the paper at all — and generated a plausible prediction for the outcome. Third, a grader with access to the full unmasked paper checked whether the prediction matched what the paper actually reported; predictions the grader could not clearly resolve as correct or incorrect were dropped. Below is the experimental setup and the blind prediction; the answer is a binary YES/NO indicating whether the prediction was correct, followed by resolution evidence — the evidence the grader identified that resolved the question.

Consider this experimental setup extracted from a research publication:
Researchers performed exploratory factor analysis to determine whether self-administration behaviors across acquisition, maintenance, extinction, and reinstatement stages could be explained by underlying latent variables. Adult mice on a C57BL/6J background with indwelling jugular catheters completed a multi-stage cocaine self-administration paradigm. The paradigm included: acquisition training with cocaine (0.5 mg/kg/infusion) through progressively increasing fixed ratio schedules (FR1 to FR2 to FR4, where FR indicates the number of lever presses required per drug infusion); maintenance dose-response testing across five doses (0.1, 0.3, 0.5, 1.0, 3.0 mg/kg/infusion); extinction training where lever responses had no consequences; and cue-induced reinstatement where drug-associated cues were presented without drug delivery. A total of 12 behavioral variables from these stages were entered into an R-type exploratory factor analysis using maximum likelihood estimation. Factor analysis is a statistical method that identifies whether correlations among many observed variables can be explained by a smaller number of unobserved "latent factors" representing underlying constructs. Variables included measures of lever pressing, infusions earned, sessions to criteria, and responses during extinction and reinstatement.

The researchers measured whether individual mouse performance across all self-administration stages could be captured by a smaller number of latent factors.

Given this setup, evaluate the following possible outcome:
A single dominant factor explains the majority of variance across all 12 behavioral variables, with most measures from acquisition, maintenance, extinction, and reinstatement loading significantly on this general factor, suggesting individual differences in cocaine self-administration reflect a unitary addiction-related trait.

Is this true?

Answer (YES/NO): NO